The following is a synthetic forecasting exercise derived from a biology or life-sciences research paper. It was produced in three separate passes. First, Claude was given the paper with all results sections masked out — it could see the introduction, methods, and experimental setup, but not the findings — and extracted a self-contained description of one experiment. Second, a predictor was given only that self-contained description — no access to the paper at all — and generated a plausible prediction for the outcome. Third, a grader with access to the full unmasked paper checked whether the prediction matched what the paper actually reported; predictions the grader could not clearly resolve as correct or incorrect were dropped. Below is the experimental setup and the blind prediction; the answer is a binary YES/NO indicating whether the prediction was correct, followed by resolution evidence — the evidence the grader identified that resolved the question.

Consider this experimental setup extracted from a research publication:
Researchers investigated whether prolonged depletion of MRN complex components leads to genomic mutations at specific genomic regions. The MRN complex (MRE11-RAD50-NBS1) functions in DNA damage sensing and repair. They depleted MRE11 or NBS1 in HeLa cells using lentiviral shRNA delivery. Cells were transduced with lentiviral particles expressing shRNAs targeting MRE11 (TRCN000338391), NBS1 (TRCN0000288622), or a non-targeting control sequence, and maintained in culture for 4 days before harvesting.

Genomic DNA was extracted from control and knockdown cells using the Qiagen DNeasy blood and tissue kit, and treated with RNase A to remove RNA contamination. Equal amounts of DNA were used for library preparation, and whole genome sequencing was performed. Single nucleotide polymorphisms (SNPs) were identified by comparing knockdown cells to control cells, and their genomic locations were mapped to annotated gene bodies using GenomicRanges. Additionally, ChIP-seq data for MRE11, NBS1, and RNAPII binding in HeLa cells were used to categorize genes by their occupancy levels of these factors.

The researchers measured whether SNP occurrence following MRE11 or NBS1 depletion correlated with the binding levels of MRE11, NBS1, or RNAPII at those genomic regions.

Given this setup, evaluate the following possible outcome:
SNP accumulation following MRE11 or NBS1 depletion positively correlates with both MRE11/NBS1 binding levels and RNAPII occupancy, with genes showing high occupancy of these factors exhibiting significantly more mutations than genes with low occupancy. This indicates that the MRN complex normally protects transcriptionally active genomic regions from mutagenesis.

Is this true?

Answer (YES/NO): YES